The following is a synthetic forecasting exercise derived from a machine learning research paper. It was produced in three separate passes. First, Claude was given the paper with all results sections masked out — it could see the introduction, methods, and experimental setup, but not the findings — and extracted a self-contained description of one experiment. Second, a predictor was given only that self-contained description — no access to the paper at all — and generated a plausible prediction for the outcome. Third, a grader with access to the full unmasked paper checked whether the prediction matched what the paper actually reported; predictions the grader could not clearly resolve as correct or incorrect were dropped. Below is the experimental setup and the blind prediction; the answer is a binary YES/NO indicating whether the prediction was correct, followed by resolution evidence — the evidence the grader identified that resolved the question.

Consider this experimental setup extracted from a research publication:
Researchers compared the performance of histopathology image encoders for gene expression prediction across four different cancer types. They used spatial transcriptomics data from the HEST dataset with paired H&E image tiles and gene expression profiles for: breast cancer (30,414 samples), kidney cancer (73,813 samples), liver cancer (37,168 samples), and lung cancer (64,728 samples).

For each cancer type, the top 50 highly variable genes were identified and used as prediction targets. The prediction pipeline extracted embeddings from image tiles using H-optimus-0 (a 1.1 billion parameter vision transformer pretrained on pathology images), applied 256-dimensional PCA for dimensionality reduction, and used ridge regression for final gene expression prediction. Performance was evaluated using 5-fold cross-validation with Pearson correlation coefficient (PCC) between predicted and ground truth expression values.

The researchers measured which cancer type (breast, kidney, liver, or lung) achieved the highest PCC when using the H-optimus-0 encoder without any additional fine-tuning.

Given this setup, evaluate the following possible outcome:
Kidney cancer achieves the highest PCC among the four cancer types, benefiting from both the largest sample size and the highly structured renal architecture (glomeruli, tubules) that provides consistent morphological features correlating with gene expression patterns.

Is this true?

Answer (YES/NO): NO